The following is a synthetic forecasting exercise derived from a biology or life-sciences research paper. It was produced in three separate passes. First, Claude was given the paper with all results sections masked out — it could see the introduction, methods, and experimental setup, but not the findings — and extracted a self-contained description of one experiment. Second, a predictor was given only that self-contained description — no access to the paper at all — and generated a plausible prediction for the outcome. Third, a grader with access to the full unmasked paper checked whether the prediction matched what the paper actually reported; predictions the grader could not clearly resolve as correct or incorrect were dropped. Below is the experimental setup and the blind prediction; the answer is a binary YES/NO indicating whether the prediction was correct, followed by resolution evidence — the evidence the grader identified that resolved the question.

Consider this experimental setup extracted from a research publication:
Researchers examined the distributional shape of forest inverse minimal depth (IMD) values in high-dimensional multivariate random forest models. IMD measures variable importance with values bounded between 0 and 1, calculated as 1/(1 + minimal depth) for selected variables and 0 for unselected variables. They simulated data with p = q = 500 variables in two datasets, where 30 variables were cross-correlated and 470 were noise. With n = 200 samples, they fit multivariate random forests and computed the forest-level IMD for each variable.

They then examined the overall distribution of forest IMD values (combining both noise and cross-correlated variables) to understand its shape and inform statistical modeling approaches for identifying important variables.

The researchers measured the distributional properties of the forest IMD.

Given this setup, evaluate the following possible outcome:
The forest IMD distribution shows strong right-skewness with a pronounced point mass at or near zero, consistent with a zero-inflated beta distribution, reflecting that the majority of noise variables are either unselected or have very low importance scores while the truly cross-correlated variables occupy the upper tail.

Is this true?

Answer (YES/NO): NO